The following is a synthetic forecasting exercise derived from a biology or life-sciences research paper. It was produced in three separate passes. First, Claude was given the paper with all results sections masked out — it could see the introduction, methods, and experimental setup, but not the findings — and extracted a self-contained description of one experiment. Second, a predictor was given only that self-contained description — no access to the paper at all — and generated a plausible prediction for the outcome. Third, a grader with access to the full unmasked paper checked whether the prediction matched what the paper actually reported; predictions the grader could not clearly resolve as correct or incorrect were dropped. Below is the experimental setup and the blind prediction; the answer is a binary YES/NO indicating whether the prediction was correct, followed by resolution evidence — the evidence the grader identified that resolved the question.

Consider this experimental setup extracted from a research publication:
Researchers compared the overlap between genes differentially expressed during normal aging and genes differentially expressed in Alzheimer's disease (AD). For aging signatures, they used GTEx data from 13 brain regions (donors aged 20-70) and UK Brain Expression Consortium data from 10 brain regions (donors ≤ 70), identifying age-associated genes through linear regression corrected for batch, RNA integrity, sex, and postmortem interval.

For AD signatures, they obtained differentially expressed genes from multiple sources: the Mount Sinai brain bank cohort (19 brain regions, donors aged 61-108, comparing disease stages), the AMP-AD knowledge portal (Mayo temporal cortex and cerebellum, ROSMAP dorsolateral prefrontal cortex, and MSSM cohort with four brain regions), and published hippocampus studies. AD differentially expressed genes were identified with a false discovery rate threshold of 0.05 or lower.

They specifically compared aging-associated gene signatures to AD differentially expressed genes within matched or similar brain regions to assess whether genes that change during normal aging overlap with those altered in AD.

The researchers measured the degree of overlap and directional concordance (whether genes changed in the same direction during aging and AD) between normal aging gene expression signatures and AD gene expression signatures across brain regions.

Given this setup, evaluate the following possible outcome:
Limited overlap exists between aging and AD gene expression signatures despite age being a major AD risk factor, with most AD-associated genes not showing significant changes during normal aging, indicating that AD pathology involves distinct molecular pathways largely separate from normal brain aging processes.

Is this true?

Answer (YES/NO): NO